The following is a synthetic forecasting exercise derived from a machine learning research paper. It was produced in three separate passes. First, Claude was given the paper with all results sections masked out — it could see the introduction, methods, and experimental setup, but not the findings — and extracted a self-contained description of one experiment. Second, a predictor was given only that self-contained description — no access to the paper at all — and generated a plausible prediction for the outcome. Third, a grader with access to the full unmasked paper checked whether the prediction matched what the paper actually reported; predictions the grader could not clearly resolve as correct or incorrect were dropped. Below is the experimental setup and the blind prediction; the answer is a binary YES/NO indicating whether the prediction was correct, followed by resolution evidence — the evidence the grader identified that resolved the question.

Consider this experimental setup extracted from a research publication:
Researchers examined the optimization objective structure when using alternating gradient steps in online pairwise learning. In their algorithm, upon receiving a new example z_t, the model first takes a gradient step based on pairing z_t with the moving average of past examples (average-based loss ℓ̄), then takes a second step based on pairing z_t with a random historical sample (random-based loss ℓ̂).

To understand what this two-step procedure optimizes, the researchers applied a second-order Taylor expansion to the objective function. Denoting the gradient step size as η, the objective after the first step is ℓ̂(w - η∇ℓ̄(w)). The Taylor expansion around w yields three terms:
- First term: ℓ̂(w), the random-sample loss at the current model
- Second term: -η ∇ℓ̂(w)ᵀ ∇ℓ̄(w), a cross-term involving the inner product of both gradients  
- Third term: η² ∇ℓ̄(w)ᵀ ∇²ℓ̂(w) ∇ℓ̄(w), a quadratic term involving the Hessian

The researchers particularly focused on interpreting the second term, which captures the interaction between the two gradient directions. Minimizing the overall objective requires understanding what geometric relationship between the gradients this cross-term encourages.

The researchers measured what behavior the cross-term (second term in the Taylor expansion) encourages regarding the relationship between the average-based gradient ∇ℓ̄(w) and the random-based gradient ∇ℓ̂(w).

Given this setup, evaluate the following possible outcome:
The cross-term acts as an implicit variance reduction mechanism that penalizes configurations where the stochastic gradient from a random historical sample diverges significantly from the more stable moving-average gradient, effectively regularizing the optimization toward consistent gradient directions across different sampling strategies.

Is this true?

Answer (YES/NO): NO